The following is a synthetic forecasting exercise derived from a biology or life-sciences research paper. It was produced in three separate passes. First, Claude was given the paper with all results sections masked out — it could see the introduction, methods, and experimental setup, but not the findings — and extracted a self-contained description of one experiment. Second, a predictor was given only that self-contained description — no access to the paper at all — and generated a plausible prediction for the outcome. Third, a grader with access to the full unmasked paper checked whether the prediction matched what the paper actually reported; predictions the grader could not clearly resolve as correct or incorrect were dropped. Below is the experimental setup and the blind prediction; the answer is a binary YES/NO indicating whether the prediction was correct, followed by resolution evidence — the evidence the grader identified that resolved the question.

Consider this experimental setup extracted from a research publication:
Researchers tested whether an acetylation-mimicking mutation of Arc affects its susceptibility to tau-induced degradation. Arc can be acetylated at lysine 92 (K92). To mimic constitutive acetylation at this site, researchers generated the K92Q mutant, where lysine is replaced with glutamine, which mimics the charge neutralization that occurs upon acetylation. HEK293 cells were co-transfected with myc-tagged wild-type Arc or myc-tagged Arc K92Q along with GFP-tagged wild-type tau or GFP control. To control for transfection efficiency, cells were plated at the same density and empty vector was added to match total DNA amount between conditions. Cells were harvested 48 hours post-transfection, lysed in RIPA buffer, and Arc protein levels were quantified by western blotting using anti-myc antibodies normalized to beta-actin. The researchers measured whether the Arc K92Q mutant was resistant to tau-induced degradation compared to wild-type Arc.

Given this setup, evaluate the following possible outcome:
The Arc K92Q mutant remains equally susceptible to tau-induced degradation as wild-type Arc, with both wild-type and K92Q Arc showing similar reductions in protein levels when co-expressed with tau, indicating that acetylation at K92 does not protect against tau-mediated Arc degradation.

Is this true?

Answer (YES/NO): YES